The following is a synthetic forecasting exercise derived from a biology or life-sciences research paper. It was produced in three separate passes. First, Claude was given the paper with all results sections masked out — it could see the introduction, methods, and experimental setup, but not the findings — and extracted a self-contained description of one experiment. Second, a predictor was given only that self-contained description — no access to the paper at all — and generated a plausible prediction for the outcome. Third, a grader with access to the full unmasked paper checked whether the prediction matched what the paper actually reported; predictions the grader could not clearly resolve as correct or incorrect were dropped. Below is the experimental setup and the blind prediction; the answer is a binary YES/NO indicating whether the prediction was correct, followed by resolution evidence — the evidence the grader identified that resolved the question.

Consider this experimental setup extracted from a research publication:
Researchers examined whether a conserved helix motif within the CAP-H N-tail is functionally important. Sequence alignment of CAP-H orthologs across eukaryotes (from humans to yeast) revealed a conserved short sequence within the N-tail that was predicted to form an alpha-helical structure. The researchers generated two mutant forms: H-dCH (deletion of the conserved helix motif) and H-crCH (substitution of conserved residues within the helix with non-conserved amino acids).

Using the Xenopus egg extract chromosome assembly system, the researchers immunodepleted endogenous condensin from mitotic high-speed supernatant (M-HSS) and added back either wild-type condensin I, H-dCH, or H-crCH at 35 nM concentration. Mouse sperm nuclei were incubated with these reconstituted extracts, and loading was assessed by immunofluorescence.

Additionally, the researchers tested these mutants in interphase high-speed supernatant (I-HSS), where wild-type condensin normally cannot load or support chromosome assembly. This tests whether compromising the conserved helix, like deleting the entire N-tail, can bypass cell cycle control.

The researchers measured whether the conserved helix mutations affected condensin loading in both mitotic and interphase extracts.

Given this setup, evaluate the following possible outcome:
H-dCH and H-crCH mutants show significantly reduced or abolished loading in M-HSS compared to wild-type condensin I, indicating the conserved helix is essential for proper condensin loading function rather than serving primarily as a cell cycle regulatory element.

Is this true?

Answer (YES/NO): NO